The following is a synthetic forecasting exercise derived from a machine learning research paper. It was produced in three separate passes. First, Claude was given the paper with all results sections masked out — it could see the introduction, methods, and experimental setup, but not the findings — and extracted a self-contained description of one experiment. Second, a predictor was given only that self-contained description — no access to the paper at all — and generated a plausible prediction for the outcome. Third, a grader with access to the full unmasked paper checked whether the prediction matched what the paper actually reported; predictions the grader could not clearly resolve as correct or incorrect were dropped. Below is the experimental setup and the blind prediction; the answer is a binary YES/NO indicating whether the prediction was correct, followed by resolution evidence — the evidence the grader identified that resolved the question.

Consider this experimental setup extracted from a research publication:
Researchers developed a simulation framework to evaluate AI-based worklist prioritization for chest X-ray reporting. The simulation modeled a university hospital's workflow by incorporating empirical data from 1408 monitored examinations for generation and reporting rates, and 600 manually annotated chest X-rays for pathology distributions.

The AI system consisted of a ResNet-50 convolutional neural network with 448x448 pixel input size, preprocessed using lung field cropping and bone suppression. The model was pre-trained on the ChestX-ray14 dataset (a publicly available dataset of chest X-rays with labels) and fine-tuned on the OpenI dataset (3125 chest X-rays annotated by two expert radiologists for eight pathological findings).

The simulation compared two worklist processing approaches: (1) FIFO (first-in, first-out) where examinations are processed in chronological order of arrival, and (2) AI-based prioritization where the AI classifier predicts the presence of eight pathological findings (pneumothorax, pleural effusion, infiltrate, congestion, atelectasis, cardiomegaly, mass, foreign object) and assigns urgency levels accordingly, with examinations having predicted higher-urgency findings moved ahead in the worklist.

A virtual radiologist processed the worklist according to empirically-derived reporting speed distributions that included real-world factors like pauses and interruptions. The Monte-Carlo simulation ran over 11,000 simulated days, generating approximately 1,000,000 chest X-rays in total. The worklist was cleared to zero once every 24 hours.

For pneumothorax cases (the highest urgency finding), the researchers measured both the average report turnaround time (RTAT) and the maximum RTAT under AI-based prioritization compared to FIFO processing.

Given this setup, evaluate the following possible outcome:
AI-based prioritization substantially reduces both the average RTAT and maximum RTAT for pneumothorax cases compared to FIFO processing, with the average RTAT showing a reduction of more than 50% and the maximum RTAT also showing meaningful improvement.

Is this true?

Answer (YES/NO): NO